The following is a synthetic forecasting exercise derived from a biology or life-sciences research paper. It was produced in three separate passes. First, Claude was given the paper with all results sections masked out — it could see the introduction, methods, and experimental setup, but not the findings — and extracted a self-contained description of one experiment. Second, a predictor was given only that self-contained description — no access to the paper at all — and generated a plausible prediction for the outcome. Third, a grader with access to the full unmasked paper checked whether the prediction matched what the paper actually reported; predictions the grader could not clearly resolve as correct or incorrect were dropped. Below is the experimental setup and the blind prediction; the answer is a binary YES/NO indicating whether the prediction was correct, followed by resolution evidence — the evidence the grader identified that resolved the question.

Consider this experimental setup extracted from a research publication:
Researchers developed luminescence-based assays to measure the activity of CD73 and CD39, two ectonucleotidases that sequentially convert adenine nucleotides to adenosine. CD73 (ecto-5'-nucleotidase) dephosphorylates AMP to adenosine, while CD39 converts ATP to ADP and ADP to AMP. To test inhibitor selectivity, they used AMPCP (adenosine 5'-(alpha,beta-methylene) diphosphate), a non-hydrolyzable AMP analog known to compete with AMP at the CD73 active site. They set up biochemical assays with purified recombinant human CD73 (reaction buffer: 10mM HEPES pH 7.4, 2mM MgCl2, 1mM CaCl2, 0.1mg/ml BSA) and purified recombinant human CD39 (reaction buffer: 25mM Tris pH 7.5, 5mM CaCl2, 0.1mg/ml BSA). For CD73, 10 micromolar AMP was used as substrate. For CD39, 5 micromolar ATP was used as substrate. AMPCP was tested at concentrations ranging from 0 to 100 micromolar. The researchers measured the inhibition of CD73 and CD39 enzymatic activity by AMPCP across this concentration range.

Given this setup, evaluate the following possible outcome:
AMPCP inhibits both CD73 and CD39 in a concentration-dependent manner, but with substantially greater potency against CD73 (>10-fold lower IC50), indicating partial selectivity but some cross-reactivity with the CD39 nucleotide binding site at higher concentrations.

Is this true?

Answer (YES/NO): NO